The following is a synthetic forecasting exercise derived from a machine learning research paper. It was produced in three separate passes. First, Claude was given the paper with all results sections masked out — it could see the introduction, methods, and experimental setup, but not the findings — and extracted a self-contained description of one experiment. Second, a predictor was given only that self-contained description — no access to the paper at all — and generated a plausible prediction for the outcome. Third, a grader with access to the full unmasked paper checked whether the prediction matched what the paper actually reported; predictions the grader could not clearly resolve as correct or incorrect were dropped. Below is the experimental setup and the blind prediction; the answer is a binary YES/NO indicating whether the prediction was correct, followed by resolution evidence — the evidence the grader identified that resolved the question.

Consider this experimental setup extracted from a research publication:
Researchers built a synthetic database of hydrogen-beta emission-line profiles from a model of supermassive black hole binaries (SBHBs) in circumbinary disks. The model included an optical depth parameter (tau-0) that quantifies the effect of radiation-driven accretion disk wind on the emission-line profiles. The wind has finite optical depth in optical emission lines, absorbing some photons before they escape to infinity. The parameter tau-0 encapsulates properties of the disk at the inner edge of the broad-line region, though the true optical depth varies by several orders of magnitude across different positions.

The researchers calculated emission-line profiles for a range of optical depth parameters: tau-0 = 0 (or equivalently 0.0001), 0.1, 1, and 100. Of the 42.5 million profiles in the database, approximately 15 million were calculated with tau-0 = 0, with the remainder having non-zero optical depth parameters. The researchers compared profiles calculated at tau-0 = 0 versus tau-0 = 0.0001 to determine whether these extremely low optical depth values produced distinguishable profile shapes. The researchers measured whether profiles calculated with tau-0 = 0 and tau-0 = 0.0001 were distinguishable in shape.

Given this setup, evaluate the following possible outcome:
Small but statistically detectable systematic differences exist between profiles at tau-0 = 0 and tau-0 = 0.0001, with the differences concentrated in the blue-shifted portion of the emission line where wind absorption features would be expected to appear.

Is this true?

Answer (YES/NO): NO